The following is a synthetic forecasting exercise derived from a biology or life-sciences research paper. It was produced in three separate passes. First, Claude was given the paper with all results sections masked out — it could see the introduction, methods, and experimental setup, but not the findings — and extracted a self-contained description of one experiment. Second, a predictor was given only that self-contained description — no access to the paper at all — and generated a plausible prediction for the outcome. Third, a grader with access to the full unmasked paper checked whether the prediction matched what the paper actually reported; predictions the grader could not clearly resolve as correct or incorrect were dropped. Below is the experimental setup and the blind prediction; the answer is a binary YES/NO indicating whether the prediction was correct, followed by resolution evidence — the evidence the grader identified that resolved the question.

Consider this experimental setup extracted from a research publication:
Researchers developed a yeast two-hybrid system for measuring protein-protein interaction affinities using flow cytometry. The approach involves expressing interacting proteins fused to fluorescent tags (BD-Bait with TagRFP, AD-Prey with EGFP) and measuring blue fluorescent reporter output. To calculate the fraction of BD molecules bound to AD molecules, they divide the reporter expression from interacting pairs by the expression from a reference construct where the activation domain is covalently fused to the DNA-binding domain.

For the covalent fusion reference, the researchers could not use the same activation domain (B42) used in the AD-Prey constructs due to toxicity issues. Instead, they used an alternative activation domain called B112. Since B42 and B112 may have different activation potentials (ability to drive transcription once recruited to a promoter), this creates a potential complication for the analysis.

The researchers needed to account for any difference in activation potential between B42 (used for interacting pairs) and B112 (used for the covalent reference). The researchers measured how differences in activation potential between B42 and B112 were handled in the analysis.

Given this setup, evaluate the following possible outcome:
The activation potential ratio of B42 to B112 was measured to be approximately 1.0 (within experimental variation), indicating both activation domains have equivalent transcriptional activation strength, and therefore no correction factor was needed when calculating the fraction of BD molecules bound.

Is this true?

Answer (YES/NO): NO